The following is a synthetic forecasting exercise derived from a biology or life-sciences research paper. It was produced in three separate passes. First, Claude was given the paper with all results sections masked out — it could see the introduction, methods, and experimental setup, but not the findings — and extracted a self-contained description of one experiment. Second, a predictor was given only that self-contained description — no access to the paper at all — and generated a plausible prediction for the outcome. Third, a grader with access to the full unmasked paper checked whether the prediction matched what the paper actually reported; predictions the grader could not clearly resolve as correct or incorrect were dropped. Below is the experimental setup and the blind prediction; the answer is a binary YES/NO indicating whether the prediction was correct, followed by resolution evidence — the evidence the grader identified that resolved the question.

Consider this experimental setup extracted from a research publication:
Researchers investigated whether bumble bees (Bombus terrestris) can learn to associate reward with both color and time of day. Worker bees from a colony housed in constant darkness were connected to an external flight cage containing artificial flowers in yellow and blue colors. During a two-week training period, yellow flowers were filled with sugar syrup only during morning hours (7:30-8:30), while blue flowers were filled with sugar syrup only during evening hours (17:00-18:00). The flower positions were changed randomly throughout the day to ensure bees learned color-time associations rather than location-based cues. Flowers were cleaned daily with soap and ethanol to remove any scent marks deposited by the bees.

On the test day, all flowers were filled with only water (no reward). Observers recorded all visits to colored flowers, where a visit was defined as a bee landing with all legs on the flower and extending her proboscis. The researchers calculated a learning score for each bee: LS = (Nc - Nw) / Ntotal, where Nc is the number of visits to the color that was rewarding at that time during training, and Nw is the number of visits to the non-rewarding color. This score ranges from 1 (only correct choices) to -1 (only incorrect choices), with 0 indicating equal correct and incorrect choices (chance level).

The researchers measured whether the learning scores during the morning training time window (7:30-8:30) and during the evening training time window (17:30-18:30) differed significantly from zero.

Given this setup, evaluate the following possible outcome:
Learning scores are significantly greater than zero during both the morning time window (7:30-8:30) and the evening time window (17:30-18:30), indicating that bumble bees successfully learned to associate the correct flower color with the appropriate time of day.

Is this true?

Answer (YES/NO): YES